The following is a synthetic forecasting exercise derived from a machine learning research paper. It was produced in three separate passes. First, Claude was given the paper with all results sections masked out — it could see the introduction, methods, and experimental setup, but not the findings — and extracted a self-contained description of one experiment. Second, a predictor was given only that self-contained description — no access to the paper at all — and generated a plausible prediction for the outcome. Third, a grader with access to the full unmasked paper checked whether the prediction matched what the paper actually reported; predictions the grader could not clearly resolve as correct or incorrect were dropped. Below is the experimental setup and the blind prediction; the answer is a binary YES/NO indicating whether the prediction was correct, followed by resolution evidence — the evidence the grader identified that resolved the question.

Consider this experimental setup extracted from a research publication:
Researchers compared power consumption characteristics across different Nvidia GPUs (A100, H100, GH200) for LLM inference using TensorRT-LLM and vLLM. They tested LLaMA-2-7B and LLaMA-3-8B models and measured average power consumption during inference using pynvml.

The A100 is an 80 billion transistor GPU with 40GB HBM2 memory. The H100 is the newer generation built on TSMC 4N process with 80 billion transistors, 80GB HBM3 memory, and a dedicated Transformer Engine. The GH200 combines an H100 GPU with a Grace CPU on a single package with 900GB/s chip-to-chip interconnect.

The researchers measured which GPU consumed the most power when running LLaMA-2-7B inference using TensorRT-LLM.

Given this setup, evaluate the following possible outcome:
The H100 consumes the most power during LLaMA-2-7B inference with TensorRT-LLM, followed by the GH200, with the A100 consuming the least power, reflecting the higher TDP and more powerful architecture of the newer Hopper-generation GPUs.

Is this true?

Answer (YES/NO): NO